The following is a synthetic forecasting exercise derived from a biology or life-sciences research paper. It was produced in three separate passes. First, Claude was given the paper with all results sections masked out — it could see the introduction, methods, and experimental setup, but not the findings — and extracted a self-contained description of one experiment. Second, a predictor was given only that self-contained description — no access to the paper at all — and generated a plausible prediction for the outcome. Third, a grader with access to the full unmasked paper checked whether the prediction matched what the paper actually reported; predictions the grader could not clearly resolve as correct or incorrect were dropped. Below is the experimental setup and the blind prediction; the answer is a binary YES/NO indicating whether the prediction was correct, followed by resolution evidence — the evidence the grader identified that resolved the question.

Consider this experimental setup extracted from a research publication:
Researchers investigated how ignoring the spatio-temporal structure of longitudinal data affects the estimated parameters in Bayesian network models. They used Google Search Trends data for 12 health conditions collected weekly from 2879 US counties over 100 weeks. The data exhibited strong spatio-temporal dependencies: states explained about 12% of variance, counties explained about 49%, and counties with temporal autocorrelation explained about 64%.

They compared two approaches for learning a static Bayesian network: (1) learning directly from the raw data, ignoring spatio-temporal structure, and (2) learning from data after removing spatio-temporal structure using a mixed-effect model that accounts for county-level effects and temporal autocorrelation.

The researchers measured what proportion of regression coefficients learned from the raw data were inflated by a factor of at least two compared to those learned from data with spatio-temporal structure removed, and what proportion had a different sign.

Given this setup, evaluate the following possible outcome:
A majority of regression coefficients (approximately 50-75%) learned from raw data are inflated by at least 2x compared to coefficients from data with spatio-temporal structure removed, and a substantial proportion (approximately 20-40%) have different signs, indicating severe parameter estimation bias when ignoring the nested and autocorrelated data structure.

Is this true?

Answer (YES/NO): YES